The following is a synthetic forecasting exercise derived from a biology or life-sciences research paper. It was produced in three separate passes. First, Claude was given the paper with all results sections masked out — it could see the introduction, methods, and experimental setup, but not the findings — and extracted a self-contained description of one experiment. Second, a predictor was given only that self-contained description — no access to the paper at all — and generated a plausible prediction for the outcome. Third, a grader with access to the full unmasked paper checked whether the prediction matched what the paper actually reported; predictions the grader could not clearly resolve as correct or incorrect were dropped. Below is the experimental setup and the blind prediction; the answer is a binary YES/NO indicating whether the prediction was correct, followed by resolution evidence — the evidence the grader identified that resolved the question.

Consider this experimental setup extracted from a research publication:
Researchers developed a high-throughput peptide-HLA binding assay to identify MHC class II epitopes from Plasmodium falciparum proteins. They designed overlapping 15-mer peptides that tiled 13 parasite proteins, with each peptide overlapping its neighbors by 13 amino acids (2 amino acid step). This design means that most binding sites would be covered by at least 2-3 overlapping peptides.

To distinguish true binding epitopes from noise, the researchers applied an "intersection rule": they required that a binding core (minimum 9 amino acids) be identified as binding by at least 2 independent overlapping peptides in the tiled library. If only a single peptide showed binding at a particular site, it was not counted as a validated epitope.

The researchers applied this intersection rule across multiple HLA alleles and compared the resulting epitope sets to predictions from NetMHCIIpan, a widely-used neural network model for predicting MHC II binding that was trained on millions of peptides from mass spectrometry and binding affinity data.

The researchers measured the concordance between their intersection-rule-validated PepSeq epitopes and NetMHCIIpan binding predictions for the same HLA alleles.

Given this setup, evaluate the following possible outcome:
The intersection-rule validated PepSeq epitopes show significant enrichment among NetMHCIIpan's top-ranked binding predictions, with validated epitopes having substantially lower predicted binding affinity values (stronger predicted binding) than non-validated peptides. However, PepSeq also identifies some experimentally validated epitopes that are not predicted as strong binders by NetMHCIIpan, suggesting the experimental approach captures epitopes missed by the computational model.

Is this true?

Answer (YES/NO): NO